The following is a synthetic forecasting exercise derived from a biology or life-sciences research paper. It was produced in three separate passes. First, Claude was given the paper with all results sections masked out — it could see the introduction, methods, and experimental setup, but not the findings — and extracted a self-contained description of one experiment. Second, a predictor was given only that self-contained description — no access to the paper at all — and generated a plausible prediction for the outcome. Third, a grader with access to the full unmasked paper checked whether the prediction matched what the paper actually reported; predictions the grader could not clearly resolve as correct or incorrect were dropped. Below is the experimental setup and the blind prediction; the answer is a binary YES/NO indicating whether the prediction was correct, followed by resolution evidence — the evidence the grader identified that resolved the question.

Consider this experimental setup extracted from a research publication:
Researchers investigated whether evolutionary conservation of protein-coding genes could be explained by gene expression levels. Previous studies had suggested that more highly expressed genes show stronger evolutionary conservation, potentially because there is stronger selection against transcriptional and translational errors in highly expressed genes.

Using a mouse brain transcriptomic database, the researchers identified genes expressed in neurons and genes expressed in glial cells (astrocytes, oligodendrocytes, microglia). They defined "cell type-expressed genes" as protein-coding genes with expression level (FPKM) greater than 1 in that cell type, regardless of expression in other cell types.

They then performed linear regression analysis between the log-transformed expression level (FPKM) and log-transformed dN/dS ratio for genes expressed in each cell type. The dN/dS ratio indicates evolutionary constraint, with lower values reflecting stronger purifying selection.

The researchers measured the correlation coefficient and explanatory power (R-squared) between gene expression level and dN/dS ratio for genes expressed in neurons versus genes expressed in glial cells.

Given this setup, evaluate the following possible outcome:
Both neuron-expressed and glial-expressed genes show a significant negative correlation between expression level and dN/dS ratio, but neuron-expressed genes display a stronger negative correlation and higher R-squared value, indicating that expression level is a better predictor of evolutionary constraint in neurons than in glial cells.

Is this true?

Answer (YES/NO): NO